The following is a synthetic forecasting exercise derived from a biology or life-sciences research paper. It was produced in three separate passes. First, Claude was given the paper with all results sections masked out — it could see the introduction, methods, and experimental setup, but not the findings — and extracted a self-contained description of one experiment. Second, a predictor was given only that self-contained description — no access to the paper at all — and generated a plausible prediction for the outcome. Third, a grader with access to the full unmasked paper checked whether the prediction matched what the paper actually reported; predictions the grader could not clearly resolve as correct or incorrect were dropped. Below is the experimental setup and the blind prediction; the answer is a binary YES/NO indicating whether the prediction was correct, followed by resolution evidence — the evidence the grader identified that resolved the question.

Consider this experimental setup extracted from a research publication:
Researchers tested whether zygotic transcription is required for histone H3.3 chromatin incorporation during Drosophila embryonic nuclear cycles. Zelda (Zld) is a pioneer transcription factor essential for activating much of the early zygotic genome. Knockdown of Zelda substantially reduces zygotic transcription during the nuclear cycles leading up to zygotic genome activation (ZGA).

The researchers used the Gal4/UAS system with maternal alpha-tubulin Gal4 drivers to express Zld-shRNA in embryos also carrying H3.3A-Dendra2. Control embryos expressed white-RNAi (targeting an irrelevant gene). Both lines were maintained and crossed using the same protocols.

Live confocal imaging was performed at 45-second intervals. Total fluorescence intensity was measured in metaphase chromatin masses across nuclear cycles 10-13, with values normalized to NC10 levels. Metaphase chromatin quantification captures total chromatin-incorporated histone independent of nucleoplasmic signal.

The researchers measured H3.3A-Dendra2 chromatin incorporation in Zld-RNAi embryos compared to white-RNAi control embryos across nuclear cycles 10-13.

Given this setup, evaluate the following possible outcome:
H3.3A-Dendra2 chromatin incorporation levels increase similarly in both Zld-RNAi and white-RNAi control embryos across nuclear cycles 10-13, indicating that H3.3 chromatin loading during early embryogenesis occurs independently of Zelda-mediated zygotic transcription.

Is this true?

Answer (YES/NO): YES